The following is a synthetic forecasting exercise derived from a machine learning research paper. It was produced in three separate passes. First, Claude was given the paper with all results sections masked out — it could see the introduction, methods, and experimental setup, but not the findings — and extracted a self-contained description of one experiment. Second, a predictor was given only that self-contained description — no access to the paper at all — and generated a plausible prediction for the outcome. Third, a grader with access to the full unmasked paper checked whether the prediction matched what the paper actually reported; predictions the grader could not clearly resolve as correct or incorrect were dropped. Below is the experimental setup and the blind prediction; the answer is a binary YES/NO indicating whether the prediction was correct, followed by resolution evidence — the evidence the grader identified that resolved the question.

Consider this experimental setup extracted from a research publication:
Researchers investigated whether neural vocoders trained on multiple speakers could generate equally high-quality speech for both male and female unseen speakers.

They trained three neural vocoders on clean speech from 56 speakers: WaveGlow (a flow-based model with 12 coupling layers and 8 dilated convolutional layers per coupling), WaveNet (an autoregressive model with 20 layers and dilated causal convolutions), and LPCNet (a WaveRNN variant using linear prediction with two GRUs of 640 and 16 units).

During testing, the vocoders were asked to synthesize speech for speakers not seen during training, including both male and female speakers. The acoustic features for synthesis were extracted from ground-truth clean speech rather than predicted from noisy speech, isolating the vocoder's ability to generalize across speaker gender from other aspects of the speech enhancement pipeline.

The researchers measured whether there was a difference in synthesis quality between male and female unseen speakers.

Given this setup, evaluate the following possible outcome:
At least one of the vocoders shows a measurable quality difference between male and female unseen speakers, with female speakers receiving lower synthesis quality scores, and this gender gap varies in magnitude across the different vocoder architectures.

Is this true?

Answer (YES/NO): NO